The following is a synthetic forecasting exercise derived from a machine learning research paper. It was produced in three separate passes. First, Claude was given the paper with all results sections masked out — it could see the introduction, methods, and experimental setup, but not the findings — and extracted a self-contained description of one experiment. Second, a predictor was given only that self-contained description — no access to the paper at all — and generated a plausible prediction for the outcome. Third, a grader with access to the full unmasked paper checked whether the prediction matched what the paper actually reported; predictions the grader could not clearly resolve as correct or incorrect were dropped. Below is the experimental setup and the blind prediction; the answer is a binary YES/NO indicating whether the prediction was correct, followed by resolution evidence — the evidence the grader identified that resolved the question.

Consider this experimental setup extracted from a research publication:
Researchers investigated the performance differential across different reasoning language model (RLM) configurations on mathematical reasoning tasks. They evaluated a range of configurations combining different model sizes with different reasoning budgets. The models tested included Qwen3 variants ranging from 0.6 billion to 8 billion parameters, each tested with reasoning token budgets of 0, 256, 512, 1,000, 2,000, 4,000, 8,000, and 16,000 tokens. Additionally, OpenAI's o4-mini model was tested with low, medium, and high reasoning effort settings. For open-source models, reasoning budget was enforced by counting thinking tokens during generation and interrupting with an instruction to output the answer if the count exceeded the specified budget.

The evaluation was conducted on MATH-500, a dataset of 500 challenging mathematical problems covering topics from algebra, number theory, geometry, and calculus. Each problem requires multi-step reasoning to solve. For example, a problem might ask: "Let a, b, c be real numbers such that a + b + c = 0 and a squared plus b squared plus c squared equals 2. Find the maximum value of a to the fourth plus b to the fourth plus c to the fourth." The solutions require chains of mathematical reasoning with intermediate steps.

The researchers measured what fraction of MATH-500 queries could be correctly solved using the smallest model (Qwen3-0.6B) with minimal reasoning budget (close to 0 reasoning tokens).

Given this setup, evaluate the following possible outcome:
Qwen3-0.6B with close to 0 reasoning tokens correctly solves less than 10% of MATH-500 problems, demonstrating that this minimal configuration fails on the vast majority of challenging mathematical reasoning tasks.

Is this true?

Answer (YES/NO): NO